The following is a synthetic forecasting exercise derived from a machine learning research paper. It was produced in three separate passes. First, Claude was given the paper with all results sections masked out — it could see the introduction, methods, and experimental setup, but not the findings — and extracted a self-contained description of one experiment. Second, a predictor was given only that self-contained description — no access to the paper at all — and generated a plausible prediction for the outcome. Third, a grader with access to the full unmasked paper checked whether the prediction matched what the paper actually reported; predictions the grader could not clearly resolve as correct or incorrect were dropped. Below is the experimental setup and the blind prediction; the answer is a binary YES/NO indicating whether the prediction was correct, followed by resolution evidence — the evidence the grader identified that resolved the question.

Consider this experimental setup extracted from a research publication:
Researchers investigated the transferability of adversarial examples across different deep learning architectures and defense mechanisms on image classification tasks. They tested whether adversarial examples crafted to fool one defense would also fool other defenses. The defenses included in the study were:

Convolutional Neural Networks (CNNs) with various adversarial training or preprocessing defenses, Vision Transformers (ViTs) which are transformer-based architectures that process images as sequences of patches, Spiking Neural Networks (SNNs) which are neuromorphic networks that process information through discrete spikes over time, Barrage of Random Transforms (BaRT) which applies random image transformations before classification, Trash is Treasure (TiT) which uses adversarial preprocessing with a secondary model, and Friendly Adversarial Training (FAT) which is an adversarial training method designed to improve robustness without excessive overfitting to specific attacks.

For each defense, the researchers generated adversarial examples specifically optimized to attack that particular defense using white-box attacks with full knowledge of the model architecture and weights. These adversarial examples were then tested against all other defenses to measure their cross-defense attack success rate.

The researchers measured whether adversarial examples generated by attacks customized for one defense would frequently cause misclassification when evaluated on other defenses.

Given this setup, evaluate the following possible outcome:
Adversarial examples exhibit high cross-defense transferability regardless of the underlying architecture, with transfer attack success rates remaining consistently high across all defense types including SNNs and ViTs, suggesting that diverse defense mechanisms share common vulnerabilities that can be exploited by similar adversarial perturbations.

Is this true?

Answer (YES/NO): NO